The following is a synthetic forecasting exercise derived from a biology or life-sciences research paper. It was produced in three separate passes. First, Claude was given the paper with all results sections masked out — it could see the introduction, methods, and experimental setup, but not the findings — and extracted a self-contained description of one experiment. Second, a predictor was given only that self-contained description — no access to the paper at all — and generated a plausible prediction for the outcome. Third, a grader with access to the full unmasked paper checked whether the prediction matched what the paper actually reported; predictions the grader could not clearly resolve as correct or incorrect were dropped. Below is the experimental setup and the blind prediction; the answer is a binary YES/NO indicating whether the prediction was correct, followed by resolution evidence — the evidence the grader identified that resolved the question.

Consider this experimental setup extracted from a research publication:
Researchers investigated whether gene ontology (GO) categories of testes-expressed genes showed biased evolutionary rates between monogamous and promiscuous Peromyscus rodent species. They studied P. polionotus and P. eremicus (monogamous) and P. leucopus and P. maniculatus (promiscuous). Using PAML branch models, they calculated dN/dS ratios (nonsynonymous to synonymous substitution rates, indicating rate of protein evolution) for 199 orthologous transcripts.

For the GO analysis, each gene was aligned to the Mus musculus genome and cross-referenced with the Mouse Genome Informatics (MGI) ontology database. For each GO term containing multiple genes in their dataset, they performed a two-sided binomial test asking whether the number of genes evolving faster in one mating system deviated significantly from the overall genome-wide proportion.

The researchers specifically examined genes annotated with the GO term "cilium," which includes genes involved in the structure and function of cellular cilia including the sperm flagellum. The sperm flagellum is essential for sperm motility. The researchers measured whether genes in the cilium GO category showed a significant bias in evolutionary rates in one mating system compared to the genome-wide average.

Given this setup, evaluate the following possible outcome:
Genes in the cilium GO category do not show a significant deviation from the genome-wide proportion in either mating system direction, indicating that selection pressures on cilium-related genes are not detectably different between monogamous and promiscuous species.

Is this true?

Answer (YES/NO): NO